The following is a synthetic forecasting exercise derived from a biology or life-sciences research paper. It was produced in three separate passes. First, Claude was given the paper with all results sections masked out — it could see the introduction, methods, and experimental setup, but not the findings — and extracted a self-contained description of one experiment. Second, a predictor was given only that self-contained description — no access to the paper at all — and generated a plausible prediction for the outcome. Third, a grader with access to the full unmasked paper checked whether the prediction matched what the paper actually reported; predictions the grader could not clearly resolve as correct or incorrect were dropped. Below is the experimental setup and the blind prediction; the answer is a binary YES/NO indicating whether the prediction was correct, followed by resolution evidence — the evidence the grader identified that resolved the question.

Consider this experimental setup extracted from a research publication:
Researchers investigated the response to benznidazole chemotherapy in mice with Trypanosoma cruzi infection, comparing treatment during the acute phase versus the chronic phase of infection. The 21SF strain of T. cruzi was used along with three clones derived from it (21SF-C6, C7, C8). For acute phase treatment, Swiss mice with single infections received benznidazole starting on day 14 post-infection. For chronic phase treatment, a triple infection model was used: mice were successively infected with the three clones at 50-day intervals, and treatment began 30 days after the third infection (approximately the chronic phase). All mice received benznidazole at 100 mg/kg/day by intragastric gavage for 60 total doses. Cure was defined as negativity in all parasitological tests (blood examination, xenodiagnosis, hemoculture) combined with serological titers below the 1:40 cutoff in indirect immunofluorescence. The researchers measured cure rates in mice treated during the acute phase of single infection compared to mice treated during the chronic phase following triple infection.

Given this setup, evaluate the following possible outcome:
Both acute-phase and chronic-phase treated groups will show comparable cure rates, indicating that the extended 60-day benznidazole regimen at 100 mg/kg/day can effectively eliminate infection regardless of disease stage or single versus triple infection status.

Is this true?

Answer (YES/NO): NO